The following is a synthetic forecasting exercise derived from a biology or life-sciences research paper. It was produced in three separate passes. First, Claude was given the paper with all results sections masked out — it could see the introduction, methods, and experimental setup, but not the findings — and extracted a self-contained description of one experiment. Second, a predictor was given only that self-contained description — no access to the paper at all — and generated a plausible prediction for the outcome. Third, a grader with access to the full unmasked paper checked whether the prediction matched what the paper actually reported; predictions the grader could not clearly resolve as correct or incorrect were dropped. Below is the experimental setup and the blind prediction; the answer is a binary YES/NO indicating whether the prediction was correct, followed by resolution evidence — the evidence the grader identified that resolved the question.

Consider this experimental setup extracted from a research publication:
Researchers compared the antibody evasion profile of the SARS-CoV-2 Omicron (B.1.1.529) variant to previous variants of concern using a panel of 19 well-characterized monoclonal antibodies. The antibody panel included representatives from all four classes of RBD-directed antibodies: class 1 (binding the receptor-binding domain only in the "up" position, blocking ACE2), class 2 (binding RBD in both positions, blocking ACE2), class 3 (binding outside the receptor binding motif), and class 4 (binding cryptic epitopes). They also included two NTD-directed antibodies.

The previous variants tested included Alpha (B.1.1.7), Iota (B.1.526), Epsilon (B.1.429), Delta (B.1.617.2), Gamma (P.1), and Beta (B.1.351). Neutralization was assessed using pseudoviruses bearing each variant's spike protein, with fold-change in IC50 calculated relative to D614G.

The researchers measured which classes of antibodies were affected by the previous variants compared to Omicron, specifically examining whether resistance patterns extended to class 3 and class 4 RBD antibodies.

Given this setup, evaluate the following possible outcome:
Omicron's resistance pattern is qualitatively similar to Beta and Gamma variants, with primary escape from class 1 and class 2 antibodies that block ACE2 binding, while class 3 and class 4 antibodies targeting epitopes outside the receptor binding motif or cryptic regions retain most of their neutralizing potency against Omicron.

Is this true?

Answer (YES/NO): NO